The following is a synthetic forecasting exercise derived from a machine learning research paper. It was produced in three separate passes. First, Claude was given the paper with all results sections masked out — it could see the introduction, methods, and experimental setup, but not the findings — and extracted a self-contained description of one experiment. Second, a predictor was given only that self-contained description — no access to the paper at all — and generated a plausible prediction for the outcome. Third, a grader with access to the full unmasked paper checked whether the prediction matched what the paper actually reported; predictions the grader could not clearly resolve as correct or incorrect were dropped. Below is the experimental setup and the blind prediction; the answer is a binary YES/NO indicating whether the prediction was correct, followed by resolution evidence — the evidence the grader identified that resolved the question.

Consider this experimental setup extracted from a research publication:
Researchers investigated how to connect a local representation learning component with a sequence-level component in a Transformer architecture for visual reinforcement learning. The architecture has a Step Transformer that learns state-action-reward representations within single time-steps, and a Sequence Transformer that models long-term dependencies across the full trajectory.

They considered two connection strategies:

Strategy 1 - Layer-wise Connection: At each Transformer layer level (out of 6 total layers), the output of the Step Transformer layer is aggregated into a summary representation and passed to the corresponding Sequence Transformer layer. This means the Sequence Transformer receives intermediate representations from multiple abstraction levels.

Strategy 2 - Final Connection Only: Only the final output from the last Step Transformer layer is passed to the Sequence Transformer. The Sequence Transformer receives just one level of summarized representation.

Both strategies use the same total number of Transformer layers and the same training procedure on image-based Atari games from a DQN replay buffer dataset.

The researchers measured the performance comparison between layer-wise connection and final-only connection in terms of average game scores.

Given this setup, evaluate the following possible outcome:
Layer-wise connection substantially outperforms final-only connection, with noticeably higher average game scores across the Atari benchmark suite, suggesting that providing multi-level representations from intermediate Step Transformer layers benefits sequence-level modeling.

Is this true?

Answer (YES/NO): YES